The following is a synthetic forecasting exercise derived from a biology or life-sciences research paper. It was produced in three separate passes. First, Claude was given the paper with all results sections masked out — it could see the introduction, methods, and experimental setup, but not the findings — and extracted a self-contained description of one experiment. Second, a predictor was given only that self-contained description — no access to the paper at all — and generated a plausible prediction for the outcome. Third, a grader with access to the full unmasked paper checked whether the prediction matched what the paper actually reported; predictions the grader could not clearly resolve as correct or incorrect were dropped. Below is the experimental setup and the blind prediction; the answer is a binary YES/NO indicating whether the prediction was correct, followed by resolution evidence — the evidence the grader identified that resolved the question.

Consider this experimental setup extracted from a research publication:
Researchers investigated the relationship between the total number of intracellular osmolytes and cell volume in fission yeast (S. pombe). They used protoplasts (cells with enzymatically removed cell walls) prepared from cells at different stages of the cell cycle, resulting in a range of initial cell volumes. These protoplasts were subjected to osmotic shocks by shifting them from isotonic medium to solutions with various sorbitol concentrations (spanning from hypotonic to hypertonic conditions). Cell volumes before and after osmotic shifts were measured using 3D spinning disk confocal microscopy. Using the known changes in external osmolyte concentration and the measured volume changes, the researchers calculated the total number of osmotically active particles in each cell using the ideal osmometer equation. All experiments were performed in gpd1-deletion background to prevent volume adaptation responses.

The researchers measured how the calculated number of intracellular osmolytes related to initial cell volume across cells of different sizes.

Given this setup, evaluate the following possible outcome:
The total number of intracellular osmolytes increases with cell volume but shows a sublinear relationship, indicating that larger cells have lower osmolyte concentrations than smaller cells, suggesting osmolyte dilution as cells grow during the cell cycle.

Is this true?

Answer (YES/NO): NO